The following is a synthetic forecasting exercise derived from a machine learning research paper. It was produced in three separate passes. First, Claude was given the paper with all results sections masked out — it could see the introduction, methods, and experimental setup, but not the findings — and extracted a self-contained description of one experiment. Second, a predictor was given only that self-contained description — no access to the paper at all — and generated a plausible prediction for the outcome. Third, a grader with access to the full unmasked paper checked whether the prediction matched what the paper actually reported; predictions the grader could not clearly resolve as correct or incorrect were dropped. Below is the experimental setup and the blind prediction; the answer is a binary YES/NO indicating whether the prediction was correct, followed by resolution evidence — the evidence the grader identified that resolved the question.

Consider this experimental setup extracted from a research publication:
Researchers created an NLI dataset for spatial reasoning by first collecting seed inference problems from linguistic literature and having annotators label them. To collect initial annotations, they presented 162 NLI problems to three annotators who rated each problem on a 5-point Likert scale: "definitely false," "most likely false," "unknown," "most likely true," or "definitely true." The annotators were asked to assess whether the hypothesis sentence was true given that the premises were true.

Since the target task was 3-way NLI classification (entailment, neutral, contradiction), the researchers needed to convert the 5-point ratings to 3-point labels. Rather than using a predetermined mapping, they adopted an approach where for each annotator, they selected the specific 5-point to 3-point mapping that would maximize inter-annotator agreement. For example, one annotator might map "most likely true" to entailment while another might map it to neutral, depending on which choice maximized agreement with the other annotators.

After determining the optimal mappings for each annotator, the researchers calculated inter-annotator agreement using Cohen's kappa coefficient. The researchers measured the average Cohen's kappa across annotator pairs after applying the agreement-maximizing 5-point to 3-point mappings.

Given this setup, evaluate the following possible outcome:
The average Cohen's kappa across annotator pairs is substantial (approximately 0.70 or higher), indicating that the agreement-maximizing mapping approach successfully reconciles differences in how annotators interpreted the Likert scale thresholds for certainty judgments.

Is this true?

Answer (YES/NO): YES